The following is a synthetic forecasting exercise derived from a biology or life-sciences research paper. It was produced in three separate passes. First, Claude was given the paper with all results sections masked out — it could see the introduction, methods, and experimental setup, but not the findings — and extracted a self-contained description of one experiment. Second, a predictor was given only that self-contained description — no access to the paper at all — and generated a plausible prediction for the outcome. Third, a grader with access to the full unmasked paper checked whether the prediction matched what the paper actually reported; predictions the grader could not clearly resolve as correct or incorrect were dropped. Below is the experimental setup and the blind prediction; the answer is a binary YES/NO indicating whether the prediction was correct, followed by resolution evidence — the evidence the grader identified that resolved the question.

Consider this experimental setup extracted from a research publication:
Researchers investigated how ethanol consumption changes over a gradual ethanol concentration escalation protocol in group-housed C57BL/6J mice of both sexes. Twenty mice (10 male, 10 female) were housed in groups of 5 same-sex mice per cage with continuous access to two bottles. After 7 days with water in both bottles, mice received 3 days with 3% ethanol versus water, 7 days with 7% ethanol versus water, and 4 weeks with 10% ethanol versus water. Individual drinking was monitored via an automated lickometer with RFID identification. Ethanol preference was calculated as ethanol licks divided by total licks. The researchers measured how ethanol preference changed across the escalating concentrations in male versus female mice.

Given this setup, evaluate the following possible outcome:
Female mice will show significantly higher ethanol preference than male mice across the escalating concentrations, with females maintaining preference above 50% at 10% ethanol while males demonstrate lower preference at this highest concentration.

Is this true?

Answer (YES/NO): NO